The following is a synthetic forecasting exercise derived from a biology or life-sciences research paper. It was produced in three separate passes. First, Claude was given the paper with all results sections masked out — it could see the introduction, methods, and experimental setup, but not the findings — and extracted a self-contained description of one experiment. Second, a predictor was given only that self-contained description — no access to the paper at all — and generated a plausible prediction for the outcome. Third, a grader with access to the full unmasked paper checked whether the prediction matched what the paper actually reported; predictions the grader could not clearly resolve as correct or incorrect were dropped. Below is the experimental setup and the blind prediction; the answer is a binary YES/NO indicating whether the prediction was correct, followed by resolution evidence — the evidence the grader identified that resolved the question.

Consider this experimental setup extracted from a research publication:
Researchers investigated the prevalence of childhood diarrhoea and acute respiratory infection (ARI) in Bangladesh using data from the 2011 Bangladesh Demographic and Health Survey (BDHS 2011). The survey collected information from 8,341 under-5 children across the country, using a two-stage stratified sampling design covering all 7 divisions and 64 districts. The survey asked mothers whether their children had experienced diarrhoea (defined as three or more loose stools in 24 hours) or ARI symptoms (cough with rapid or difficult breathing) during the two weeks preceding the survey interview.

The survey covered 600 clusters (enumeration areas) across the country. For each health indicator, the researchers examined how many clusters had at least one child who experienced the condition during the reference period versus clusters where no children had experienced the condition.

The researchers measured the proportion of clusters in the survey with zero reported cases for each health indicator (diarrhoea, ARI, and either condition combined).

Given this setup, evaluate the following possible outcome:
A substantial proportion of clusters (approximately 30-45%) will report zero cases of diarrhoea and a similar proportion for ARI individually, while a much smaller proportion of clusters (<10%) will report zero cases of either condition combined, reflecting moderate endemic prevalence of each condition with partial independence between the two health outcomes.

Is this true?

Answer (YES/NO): NO